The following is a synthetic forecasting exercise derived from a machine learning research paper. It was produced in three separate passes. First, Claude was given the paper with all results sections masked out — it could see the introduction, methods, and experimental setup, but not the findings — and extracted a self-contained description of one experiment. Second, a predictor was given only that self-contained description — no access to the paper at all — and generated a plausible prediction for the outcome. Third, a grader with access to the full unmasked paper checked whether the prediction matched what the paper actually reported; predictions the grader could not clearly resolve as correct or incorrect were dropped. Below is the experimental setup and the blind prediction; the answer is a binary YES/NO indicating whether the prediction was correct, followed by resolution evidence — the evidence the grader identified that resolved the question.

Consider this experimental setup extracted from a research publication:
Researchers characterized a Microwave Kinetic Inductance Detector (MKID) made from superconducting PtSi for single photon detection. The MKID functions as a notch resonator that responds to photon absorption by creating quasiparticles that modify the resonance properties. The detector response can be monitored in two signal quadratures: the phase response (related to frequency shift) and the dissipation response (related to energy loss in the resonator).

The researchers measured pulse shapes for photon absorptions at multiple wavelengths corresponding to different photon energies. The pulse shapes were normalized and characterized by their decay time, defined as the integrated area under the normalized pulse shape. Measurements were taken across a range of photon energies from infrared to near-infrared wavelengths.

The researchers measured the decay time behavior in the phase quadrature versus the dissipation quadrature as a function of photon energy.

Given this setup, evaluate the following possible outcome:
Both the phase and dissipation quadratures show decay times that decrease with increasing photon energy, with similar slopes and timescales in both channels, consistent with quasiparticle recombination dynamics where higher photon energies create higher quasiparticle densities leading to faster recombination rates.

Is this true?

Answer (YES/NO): NO